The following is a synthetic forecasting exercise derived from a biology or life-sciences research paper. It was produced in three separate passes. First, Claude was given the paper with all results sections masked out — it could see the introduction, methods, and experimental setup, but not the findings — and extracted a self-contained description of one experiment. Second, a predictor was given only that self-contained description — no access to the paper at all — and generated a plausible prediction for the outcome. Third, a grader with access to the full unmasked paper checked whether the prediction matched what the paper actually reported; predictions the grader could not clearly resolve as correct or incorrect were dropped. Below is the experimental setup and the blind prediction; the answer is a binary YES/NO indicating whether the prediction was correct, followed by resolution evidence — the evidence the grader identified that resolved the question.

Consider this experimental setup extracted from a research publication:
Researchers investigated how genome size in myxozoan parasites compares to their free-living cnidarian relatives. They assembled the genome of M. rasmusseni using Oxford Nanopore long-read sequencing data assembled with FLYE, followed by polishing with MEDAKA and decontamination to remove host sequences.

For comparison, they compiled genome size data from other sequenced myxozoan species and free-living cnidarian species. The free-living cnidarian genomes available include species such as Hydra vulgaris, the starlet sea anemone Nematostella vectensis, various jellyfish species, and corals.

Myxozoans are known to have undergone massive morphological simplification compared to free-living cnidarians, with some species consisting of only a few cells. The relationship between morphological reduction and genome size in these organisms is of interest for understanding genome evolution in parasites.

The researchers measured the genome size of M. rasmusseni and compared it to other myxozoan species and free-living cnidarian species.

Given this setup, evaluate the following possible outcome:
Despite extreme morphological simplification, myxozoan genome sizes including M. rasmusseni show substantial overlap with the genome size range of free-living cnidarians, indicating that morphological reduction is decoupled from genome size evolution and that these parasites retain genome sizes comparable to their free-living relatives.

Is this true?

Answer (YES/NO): NO